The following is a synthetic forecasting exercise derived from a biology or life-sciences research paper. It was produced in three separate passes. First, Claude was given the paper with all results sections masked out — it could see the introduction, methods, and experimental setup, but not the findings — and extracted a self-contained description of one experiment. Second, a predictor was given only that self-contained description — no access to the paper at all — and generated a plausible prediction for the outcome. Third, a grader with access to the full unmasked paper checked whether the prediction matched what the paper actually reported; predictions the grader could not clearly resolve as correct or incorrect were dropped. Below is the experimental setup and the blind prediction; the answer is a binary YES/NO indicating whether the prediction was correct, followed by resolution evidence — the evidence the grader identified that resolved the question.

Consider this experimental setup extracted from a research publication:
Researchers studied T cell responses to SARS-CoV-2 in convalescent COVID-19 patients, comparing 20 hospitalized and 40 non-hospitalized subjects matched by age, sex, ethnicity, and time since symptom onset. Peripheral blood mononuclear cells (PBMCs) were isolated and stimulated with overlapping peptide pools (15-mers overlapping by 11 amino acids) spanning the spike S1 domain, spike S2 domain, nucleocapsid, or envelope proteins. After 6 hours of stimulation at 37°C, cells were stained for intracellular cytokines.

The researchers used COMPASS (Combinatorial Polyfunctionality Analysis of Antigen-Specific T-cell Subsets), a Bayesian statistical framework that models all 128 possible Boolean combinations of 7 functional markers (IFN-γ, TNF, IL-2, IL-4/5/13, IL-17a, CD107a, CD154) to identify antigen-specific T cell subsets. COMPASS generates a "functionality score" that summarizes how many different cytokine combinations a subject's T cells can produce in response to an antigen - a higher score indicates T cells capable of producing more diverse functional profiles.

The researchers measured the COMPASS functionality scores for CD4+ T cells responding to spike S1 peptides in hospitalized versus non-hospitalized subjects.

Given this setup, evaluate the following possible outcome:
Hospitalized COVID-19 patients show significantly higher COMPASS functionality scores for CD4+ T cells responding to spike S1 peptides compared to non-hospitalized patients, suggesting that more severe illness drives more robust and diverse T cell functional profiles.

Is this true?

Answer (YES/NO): YES